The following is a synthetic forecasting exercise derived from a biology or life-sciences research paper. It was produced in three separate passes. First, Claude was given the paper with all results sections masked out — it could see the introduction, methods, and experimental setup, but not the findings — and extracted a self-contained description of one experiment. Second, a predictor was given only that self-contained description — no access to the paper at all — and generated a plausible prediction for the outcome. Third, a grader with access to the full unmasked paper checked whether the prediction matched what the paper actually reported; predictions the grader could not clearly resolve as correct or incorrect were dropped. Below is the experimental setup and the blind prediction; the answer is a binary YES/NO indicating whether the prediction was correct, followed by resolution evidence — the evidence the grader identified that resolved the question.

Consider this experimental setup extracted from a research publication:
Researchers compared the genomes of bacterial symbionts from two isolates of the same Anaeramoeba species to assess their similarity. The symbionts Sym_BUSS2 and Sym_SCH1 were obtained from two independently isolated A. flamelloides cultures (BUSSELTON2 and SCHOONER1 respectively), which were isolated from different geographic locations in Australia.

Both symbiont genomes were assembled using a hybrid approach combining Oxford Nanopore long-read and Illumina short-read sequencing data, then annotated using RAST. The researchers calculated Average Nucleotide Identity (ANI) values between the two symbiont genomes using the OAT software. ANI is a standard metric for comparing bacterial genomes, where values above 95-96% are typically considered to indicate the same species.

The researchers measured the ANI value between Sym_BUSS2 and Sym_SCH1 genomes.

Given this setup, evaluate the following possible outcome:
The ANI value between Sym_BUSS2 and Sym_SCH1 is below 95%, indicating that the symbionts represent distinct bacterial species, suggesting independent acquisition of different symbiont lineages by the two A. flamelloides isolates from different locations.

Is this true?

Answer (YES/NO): NO